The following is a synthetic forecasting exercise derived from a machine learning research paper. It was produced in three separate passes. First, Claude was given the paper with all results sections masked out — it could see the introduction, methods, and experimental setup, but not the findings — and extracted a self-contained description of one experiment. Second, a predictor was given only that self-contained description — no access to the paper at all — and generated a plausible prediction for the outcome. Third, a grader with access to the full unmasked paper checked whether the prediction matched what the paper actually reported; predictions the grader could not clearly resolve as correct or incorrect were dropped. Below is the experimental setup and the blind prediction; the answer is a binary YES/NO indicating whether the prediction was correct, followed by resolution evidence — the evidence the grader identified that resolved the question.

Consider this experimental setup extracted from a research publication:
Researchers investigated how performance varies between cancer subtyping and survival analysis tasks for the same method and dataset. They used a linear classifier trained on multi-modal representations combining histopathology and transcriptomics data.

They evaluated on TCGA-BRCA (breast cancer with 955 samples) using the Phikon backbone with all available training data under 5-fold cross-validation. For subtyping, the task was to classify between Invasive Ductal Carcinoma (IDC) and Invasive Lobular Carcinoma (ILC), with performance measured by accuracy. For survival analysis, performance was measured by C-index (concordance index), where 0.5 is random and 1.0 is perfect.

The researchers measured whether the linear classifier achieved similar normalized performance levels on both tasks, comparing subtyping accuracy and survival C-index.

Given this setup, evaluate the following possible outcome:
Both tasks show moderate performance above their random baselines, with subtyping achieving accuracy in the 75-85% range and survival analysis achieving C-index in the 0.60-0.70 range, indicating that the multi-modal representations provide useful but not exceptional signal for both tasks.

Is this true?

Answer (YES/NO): NO